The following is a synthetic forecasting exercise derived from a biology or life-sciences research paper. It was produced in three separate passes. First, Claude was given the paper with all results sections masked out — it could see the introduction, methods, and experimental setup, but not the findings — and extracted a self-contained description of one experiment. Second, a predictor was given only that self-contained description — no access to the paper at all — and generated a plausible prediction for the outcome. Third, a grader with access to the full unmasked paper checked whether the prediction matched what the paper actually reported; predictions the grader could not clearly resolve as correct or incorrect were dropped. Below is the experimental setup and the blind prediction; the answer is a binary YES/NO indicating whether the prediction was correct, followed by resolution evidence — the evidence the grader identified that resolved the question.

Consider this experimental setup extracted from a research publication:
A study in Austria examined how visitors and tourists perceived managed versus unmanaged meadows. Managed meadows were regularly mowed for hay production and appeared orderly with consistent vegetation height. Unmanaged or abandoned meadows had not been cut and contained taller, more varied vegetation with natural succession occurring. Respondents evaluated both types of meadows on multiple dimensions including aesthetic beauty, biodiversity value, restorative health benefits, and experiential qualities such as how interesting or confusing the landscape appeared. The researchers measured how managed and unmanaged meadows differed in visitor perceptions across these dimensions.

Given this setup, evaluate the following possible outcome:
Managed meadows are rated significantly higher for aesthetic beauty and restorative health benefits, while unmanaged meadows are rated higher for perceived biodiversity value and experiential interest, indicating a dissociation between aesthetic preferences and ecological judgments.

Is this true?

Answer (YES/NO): NO